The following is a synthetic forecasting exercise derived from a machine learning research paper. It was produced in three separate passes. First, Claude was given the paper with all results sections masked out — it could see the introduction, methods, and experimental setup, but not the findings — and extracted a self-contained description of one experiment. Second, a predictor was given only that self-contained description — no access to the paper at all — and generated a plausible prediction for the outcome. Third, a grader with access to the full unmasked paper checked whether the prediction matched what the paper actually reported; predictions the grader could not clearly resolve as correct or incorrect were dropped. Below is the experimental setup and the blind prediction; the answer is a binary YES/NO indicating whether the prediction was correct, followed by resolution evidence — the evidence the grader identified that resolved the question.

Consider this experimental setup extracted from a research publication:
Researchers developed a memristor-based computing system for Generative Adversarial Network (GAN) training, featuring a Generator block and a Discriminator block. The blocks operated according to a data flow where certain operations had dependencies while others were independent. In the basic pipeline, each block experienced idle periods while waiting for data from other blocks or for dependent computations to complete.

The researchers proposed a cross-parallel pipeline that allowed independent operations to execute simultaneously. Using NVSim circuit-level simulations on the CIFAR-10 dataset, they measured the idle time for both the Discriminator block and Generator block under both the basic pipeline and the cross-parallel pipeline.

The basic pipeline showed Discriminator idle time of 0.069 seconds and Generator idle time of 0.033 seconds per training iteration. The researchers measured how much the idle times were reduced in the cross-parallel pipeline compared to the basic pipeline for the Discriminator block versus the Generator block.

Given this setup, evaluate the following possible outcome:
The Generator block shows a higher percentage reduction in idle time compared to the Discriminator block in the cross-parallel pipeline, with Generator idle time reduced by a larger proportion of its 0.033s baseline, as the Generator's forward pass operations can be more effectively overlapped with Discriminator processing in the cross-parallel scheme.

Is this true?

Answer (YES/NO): NO